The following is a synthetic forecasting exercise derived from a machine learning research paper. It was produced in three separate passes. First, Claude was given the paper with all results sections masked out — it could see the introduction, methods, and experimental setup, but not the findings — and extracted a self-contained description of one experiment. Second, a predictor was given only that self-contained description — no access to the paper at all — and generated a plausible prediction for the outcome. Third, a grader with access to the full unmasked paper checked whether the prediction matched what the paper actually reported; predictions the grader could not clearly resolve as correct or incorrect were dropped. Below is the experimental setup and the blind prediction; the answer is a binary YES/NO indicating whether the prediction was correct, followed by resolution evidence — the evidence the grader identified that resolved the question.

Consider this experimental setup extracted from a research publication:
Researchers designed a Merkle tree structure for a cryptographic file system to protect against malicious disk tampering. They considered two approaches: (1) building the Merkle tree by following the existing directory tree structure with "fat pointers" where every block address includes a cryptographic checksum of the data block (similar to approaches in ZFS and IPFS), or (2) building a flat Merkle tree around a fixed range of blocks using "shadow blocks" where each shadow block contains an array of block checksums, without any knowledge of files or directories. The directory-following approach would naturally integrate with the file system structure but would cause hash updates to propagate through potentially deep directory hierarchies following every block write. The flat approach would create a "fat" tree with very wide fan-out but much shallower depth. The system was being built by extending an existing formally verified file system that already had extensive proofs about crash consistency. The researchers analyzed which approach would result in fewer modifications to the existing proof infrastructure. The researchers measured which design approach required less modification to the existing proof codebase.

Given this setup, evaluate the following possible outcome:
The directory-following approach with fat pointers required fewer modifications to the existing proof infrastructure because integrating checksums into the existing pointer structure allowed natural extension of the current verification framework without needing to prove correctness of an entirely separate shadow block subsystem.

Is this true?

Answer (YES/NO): NO